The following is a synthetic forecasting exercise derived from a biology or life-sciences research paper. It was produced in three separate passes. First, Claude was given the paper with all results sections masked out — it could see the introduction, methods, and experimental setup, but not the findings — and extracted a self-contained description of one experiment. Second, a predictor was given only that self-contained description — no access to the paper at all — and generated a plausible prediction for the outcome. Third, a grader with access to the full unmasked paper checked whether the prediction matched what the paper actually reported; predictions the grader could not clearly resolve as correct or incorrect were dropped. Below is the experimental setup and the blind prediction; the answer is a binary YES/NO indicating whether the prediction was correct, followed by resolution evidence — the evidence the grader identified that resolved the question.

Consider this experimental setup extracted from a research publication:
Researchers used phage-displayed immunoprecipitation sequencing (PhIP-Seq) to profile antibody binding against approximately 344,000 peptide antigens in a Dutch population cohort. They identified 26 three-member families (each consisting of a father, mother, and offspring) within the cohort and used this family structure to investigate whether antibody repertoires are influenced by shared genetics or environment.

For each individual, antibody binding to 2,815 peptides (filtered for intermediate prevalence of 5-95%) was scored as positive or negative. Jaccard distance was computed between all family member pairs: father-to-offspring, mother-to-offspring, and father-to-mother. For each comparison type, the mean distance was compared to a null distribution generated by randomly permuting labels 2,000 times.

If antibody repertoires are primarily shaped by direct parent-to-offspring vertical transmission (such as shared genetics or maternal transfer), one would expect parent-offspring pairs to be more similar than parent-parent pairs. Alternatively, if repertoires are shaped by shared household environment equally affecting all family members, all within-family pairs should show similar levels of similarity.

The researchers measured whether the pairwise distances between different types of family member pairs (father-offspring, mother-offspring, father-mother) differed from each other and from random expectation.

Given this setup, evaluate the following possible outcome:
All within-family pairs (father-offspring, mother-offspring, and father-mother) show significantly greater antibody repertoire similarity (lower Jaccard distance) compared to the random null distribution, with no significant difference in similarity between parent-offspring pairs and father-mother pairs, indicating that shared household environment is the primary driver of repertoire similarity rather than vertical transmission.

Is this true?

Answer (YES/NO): YES